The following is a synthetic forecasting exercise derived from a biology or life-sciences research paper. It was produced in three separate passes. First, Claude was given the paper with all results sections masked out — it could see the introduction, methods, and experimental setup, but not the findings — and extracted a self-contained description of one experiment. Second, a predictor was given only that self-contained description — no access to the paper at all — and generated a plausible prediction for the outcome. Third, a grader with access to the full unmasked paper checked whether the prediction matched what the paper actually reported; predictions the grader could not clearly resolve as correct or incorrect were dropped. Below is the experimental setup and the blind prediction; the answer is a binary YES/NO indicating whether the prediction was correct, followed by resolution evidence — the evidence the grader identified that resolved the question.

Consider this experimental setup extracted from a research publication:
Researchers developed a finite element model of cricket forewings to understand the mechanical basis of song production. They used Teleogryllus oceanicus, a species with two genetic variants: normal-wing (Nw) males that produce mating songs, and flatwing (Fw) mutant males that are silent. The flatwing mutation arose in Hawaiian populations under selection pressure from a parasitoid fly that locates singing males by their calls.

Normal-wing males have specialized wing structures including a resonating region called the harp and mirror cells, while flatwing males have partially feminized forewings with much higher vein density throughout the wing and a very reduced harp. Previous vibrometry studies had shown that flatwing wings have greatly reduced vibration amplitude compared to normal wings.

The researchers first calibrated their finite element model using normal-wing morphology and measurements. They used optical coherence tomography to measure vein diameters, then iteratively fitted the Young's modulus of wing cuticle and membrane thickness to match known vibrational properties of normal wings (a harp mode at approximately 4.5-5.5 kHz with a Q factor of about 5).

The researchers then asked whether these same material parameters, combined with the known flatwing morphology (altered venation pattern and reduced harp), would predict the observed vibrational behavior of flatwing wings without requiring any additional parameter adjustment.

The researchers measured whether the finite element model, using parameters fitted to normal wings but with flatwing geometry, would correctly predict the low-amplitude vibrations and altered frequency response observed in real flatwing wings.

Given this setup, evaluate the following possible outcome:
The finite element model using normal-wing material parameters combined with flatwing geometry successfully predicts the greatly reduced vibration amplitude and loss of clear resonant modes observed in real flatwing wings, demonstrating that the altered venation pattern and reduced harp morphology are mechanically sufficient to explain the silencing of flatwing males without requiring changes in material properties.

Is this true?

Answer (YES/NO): YES